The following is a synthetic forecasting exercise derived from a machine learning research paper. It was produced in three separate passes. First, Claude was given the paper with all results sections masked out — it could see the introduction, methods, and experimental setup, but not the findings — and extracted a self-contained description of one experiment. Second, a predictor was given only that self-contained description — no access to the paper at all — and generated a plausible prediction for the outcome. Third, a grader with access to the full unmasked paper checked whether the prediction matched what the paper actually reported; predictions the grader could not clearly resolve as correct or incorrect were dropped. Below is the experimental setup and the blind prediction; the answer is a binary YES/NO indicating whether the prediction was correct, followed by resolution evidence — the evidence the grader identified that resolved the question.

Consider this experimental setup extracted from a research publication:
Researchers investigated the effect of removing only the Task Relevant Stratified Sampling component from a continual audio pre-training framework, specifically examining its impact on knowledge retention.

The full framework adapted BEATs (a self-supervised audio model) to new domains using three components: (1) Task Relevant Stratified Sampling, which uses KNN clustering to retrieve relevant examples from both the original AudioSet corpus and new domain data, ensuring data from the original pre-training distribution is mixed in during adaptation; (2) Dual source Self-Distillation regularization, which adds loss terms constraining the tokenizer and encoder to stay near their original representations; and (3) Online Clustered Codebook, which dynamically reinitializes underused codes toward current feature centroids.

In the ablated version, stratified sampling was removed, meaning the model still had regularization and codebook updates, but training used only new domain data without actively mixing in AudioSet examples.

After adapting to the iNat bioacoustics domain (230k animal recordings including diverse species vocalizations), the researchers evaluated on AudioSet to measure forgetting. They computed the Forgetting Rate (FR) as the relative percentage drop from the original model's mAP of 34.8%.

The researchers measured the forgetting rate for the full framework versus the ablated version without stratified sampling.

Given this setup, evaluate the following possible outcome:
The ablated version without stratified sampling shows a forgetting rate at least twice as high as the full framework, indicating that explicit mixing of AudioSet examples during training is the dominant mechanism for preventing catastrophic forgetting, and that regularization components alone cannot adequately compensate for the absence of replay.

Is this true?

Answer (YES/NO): NO